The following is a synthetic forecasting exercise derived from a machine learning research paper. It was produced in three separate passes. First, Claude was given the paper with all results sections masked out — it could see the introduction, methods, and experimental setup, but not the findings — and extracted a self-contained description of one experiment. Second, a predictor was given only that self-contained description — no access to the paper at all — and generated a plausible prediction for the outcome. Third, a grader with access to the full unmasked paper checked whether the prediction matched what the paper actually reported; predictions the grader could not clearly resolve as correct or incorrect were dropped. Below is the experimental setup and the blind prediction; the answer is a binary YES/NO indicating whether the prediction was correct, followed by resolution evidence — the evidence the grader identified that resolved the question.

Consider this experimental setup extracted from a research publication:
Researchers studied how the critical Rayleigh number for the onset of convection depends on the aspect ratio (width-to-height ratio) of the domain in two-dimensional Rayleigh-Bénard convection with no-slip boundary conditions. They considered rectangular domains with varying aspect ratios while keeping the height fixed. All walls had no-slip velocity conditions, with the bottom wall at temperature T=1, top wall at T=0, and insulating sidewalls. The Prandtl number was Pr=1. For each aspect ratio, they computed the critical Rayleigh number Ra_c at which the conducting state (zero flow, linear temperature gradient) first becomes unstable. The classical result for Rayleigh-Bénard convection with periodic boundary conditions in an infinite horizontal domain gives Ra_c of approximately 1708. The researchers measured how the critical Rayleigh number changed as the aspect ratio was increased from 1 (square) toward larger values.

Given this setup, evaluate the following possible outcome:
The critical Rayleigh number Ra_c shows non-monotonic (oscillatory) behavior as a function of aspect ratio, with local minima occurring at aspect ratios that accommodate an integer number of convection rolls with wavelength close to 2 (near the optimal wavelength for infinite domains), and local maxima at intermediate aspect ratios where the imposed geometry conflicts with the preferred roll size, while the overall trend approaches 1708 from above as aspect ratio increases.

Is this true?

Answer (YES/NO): NO